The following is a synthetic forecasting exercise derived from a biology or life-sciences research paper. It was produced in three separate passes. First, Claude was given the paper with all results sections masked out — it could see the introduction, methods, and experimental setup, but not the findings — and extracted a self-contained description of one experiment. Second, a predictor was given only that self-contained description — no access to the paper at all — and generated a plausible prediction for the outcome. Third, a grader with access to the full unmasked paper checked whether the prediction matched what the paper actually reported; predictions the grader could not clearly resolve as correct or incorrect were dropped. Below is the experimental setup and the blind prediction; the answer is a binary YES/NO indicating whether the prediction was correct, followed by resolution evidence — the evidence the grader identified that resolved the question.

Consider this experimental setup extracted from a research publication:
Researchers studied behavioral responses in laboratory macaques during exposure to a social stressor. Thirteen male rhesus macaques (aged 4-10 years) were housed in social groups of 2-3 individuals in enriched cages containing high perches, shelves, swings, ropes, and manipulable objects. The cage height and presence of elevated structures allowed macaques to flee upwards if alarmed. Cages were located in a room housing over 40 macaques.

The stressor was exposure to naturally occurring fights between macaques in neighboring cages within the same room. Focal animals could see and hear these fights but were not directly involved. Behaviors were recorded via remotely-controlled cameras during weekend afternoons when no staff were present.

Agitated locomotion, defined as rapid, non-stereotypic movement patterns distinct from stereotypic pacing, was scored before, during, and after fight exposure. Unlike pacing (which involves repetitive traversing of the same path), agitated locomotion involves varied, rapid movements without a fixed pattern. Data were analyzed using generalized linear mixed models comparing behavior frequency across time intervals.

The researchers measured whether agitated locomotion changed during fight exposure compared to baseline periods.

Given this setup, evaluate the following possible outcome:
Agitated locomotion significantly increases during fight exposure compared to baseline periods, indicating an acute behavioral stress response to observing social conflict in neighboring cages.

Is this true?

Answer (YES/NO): YES